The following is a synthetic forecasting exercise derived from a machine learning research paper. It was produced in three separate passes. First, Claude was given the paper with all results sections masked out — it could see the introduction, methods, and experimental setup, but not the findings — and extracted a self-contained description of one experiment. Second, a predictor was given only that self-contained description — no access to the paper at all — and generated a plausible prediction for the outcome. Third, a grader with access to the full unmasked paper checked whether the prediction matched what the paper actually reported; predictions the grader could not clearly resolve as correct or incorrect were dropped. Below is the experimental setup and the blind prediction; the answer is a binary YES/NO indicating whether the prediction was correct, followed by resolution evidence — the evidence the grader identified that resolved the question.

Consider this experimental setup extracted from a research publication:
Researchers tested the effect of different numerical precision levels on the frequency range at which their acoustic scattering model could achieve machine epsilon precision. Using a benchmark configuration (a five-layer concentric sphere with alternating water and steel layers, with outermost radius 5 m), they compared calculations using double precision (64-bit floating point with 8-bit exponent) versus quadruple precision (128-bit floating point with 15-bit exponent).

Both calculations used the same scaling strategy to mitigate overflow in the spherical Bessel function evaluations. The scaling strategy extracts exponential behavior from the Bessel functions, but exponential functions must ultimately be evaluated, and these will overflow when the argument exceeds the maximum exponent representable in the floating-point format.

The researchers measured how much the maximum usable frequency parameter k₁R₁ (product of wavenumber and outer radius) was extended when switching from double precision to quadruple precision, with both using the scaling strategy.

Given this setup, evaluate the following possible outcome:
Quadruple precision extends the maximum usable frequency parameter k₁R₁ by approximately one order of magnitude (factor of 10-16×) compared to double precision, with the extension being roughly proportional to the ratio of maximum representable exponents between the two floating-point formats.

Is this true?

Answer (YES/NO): YES